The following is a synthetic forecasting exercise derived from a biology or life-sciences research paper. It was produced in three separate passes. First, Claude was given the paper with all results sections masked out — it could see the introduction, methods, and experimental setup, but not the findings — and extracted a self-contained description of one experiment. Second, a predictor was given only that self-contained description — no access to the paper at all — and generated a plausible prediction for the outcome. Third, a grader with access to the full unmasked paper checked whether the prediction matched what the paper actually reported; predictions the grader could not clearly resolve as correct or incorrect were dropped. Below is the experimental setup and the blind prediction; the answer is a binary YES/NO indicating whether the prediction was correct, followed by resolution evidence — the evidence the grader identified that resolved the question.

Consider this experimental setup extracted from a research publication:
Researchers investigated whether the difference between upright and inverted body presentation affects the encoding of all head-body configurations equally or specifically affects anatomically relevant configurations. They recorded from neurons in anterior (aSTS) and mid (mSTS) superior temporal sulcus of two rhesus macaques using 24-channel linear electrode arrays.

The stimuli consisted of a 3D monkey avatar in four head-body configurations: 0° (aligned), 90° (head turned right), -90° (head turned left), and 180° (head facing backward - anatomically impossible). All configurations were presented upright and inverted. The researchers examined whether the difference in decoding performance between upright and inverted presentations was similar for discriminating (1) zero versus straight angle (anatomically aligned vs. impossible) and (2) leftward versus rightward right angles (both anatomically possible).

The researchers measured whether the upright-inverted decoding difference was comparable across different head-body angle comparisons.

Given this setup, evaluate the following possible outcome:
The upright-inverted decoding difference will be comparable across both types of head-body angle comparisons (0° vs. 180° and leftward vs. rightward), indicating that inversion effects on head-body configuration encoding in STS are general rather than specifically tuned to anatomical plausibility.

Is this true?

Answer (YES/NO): NO